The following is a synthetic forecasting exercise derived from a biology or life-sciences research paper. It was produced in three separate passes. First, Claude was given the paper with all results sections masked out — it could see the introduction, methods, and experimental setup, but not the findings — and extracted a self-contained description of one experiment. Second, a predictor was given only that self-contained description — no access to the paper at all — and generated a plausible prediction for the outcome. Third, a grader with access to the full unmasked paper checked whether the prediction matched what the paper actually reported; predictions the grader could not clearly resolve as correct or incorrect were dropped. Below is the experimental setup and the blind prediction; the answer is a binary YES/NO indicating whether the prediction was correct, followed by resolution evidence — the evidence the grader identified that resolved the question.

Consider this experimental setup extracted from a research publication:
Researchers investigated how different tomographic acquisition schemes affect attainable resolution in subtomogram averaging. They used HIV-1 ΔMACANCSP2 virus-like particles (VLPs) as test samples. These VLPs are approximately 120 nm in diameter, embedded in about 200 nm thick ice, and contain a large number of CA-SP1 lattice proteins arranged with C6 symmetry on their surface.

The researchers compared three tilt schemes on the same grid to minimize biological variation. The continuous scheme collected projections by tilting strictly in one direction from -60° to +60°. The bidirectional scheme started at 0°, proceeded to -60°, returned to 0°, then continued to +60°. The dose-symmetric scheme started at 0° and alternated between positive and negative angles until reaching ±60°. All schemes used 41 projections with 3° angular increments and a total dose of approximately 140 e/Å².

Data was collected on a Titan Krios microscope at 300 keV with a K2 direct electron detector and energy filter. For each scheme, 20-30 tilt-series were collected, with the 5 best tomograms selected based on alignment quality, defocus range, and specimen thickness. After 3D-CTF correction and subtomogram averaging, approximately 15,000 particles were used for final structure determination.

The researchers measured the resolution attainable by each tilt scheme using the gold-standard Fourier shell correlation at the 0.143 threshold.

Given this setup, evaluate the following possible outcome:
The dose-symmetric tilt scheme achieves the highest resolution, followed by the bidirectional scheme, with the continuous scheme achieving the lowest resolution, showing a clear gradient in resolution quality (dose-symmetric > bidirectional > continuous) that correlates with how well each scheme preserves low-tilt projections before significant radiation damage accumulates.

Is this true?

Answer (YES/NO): YES